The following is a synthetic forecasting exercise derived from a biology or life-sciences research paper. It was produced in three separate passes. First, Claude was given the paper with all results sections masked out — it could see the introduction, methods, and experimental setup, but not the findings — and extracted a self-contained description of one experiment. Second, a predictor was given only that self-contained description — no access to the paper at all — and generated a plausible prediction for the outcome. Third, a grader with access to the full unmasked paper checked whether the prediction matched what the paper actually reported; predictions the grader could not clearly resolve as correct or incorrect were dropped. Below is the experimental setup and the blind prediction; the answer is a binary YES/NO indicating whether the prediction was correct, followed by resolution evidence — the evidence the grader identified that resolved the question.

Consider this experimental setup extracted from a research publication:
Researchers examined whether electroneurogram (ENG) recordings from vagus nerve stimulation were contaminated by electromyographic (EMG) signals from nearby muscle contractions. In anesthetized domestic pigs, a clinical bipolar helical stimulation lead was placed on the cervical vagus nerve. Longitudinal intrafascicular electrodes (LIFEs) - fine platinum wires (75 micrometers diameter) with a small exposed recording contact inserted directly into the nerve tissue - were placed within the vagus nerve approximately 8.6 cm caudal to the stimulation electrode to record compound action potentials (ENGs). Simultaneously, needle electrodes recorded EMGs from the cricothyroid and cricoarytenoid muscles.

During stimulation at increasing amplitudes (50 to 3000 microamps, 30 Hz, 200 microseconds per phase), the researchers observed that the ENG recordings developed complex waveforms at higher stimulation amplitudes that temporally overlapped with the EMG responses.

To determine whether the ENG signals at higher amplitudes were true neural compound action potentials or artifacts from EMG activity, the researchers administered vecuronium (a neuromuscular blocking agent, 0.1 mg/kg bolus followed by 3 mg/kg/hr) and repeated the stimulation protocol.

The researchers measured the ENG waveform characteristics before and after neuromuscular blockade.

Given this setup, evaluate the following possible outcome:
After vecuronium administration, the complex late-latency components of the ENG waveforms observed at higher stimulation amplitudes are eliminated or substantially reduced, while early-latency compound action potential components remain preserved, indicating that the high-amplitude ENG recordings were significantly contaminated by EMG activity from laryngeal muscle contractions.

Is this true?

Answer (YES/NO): YES